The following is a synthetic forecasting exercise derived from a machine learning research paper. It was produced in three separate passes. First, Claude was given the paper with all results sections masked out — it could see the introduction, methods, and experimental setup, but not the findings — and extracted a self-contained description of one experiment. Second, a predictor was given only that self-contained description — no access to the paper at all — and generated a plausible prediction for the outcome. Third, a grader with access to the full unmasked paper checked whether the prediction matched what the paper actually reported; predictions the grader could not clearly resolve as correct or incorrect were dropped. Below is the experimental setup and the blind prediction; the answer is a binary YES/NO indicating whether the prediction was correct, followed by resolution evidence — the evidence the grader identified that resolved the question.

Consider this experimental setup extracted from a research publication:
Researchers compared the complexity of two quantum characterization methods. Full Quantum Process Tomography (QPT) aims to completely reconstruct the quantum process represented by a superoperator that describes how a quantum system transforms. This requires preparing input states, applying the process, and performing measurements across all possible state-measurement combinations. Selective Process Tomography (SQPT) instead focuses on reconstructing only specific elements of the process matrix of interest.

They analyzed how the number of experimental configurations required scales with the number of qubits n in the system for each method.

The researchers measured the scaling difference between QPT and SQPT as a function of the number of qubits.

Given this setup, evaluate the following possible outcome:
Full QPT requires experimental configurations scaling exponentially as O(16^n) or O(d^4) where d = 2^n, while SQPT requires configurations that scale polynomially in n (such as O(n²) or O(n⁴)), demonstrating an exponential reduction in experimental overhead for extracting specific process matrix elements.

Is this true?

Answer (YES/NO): NO